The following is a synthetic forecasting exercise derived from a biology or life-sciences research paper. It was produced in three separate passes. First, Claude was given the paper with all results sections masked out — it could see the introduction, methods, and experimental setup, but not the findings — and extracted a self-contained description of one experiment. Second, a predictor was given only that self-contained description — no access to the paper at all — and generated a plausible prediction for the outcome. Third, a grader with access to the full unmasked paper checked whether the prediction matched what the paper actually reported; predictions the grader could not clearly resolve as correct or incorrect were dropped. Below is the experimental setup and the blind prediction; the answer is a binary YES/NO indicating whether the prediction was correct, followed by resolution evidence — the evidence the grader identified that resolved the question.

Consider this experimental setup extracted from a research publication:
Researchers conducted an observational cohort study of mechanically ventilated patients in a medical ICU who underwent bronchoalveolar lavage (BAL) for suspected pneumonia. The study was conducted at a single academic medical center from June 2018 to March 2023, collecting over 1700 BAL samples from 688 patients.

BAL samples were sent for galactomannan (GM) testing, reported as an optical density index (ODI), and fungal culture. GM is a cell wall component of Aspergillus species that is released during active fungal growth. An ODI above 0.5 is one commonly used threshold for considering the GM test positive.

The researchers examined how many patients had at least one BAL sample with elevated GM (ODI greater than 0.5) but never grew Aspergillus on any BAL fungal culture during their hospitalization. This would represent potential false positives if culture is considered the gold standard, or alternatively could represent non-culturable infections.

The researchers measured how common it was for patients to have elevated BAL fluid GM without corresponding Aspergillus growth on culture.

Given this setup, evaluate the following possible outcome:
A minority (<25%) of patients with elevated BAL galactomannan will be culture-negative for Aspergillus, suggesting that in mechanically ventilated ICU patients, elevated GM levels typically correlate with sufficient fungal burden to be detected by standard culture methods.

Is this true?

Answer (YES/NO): NO